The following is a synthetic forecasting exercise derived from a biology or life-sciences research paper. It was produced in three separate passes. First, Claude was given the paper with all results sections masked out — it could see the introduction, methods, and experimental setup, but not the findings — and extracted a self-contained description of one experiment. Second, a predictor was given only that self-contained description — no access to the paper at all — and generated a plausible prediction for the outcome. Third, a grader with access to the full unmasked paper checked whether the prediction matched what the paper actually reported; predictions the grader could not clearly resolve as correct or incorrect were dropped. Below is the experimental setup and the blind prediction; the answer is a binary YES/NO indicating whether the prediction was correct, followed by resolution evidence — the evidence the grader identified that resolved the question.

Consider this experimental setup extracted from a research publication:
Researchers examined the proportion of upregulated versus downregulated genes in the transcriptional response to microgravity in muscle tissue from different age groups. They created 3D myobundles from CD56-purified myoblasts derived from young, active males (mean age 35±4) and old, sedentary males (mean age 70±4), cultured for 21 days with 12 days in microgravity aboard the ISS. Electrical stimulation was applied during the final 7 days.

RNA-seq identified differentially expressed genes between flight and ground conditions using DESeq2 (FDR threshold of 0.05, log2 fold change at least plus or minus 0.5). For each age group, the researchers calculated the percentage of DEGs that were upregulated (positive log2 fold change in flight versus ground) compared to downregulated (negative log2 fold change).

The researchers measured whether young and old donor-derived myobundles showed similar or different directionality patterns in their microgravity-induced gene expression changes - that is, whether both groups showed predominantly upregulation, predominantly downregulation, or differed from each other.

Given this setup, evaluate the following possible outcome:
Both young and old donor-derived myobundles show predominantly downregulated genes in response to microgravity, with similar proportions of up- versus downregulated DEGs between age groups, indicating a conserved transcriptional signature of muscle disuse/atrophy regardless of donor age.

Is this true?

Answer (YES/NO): NO